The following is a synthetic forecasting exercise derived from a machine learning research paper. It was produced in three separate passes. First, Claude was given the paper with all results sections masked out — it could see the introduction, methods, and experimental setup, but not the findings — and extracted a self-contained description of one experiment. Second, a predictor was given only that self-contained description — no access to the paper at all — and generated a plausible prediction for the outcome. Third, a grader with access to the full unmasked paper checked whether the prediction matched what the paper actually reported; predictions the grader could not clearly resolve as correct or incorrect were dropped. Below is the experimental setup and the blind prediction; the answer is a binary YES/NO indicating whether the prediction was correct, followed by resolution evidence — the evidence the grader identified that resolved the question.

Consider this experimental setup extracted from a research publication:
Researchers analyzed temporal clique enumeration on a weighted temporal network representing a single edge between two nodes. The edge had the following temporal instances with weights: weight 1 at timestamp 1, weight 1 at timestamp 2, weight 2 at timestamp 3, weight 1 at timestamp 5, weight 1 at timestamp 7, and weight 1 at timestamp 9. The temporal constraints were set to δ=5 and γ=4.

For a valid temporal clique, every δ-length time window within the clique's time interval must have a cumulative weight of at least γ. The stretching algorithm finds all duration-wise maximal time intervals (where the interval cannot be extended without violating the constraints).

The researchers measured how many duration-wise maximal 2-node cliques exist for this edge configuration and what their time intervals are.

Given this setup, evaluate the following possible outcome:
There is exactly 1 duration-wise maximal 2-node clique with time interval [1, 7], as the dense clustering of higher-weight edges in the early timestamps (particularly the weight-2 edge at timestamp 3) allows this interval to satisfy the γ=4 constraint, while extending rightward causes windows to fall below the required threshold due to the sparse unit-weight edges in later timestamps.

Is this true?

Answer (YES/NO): YES